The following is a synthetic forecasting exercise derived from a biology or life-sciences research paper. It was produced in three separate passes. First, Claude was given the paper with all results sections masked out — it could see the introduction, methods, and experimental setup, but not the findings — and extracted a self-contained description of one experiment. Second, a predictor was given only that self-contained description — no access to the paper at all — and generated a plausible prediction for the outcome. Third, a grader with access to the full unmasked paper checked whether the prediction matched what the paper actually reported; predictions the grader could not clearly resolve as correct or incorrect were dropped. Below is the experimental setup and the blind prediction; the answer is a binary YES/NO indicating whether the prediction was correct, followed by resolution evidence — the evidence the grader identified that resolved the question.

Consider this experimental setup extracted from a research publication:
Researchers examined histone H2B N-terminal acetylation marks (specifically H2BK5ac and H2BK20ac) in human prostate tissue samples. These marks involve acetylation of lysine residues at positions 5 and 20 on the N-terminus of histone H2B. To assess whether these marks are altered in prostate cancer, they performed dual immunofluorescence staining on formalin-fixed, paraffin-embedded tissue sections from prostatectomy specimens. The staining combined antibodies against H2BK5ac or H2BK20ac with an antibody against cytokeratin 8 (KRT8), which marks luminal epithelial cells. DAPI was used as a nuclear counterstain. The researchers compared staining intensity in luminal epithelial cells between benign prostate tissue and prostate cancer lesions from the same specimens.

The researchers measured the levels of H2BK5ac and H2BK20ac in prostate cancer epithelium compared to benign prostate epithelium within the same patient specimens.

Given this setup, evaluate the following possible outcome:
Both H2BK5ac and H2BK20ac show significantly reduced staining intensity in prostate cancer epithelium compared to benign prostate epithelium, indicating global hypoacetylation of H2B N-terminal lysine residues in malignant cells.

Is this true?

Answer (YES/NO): NO